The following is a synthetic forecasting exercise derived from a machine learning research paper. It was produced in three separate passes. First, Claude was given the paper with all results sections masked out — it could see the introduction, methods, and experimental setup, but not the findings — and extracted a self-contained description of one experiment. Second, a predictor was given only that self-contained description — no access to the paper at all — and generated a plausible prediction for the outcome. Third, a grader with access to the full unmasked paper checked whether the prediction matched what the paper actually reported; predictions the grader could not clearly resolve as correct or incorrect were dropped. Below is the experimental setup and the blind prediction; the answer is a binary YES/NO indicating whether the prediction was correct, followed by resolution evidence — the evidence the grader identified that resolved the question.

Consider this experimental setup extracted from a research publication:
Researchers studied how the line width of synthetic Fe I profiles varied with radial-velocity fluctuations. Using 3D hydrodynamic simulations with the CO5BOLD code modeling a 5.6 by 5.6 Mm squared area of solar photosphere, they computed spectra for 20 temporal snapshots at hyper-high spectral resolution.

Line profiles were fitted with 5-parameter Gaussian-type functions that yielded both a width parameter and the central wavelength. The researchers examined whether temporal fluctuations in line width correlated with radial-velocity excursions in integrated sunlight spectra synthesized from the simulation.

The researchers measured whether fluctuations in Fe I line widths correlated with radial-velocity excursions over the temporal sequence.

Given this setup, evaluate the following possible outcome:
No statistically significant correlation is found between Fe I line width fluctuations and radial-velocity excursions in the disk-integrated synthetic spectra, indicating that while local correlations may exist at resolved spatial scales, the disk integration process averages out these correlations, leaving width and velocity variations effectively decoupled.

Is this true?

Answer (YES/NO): YES